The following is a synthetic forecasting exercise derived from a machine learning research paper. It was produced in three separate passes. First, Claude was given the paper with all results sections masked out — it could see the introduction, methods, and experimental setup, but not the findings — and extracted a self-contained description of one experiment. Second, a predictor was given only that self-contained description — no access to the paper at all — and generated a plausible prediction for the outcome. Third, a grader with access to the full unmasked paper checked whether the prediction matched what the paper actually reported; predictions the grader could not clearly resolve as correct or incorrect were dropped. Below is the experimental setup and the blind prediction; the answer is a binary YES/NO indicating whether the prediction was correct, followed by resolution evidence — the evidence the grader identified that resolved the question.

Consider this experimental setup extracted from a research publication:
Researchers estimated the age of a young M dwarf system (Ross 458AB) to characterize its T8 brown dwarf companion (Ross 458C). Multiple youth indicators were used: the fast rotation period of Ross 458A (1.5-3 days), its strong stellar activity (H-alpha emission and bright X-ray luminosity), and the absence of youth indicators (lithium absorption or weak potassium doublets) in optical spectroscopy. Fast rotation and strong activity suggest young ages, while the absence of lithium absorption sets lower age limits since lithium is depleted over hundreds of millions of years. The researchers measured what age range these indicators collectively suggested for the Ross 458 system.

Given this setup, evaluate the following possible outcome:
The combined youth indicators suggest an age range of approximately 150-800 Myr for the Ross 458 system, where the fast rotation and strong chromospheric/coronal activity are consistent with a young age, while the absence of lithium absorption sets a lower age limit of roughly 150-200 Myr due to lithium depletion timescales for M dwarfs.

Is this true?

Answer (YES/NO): YES